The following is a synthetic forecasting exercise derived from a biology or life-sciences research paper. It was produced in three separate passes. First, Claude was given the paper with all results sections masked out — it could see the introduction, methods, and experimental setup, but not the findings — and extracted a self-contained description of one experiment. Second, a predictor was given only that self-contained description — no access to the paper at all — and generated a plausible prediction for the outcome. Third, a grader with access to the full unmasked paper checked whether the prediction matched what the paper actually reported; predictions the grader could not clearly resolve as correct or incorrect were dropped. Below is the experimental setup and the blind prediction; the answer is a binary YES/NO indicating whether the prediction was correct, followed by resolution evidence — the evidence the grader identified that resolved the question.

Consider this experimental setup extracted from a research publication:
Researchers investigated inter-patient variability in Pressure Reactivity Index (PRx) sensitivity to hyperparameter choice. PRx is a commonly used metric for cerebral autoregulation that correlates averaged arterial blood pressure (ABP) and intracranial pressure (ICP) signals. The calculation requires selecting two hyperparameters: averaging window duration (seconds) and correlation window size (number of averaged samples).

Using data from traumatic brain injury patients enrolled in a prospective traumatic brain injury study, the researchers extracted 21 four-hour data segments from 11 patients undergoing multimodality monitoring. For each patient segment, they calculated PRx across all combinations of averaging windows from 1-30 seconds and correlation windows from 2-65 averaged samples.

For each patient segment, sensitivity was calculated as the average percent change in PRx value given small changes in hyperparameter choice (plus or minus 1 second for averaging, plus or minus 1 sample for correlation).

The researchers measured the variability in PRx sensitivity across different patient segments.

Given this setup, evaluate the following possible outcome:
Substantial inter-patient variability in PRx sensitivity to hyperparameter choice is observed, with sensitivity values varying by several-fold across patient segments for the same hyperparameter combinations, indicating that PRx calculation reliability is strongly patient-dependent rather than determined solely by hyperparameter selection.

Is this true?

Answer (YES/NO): YES